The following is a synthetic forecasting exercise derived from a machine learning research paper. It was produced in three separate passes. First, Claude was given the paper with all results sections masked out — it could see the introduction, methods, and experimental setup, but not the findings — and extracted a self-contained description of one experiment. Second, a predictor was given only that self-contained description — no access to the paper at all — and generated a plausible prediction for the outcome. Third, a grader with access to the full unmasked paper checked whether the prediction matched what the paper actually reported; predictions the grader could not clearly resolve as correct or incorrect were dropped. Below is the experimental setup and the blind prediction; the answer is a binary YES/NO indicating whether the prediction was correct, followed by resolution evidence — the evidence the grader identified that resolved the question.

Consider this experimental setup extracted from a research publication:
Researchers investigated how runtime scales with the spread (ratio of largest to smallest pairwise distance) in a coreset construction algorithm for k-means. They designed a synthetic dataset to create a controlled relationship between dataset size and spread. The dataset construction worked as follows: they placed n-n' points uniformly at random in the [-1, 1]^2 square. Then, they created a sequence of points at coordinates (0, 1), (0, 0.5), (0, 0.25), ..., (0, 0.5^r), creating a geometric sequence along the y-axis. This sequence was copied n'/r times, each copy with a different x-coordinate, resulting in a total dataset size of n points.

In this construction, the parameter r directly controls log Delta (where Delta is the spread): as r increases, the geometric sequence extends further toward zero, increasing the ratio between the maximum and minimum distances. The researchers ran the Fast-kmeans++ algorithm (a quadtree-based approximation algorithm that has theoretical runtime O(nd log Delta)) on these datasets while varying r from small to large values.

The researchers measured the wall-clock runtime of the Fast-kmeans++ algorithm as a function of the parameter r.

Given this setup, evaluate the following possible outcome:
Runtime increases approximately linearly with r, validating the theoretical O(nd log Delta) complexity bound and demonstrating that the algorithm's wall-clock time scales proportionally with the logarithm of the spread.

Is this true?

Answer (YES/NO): YES